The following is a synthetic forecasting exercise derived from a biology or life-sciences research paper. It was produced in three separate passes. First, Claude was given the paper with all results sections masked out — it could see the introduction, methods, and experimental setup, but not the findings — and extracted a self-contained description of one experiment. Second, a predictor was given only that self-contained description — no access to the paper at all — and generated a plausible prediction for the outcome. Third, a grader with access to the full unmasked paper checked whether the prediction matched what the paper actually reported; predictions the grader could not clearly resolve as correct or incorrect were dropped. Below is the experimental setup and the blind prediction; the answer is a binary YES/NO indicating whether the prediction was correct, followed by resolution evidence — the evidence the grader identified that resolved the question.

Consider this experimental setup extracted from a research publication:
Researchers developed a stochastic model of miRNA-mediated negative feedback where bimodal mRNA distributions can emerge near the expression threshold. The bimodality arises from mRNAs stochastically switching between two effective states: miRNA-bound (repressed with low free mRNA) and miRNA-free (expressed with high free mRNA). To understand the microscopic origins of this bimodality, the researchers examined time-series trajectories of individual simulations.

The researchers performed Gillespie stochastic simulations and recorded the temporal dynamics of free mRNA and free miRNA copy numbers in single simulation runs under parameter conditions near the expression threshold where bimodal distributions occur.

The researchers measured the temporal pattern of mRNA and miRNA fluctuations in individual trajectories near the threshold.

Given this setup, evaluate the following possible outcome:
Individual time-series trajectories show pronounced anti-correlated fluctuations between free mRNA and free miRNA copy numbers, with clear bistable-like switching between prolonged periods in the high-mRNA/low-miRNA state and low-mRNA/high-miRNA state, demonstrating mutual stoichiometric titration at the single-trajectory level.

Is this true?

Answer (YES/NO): YES